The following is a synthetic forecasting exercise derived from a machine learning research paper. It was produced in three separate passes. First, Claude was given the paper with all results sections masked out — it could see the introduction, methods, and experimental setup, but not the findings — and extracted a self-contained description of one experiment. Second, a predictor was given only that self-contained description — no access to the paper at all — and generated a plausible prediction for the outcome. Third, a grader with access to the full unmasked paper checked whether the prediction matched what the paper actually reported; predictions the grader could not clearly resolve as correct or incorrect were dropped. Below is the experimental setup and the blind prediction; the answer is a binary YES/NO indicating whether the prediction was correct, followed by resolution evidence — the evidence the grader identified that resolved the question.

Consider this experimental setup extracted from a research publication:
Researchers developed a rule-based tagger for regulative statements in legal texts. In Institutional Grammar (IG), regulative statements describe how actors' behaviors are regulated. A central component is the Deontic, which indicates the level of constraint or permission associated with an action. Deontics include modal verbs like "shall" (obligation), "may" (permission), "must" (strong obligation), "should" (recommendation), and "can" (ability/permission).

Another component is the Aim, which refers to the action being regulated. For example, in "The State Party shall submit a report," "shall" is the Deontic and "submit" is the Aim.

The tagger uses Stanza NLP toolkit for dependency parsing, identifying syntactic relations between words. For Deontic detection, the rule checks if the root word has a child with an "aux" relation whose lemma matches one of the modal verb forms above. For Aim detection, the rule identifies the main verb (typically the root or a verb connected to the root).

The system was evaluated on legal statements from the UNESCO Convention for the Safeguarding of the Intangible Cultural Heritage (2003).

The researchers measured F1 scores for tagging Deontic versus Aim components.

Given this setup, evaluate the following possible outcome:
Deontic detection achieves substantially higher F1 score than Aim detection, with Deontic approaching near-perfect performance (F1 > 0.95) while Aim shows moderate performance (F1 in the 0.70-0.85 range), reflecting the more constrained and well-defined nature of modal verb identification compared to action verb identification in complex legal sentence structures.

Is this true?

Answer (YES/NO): NO